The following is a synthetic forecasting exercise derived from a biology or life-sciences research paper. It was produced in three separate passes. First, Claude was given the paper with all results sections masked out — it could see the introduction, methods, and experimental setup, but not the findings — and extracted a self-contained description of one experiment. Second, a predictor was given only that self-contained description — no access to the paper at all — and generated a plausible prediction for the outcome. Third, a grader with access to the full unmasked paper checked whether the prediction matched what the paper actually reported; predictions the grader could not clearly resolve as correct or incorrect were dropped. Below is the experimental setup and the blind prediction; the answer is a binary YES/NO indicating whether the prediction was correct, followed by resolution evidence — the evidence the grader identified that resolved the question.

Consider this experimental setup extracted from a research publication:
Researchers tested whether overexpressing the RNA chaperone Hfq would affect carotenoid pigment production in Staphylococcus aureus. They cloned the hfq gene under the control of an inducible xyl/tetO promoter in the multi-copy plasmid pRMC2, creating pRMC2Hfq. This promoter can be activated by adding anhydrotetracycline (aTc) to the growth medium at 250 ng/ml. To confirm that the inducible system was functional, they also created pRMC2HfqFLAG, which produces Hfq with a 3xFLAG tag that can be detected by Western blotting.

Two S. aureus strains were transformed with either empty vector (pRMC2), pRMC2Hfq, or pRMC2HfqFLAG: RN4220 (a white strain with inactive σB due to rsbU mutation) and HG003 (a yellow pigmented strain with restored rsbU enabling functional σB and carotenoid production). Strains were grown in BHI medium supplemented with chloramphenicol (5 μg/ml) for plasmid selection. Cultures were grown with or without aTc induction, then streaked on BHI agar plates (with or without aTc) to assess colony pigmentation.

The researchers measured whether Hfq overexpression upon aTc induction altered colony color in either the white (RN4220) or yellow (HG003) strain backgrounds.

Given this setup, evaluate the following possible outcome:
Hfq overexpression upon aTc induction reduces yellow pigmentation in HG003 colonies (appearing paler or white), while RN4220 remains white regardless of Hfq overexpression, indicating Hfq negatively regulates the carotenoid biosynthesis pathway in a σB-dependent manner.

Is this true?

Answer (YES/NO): NO